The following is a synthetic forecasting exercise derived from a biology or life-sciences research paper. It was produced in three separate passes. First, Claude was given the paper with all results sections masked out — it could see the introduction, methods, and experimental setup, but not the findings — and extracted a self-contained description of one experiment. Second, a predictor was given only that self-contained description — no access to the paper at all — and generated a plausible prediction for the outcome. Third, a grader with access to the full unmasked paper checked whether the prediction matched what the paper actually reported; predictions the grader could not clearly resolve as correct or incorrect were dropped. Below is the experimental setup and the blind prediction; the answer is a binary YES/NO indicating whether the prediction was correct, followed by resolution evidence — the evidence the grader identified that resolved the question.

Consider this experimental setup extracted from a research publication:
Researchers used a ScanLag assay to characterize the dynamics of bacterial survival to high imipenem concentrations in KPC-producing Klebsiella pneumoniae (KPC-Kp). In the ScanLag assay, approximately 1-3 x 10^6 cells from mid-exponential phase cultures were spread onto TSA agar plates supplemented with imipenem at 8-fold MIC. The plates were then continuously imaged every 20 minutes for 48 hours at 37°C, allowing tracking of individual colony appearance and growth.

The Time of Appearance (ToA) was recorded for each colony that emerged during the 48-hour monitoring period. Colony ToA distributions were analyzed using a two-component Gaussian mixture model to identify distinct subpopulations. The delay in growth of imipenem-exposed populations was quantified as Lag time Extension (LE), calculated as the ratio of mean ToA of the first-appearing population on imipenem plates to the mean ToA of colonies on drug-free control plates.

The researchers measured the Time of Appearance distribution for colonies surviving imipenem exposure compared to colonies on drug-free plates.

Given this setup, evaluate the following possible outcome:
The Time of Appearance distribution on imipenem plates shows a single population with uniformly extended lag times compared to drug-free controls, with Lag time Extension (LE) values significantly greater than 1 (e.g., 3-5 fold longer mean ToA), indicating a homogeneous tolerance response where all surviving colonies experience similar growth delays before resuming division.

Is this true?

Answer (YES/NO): NO